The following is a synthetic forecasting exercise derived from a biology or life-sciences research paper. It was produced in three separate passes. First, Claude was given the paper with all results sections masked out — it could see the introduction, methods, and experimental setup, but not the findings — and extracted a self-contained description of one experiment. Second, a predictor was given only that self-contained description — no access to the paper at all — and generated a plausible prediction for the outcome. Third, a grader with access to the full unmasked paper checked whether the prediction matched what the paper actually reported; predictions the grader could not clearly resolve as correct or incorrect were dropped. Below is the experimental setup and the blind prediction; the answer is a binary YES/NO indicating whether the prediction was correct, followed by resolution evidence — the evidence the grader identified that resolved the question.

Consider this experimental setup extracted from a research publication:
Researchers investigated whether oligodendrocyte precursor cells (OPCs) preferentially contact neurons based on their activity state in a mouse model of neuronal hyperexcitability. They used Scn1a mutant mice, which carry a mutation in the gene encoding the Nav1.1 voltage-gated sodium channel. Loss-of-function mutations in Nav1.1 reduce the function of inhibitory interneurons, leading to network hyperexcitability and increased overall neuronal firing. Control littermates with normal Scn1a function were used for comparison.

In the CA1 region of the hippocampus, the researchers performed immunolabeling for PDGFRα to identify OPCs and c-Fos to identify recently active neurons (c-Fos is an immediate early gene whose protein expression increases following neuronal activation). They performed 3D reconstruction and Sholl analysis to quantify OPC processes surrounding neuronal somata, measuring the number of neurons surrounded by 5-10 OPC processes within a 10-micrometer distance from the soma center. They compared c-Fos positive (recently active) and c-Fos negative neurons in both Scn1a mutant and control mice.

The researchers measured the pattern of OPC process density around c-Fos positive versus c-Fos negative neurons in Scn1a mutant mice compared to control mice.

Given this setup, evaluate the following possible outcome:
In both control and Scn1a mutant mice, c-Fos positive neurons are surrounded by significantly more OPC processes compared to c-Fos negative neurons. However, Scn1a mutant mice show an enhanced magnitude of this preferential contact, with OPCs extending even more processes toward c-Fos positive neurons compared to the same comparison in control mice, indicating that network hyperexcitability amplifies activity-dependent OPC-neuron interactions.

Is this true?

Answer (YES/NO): NO